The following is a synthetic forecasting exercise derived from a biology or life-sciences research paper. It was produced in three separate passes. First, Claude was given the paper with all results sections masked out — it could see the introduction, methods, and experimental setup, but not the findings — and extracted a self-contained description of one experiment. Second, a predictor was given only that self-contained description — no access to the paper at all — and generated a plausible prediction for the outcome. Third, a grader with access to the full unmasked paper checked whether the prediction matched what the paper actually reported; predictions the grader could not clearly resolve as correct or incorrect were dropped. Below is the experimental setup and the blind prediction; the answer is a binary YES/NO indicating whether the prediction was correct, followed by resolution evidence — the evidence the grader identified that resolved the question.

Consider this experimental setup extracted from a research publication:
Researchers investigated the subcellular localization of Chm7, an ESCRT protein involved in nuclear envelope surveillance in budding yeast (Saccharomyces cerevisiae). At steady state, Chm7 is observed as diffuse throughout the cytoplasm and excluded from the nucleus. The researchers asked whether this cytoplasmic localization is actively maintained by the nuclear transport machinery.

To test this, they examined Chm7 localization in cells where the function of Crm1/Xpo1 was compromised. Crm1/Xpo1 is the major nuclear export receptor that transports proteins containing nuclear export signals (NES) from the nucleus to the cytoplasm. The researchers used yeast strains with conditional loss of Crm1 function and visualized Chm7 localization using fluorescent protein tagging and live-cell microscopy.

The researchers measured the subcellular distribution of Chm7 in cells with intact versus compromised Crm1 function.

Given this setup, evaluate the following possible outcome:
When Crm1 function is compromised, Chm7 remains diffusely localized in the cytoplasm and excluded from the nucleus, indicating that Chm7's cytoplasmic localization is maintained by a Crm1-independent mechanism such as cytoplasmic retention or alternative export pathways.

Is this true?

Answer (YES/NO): NO